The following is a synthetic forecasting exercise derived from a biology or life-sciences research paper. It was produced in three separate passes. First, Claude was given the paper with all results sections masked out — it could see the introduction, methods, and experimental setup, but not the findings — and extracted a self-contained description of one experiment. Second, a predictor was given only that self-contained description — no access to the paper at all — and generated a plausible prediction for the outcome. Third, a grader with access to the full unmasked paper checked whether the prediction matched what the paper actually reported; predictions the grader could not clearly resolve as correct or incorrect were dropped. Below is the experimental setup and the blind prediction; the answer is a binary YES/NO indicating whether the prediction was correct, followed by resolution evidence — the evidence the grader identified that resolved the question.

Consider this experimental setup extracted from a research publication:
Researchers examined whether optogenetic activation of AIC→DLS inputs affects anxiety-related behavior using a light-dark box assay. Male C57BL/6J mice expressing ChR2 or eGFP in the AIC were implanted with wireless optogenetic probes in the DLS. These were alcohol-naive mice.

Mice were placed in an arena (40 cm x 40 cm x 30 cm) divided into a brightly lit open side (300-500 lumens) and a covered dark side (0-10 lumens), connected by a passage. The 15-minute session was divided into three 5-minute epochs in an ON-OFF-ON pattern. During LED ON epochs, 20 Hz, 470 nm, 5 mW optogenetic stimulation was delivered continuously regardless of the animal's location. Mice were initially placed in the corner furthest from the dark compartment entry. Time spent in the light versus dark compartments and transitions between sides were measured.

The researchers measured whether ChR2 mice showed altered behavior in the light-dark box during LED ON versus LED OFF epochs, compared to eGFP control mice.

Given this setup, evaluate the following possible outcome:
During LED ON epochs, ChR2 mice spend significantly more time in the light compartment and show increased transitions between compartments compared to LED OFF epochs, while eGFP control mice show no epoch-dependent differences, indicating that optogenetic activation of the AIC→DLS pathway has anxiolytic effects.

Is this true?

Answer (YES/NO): NO